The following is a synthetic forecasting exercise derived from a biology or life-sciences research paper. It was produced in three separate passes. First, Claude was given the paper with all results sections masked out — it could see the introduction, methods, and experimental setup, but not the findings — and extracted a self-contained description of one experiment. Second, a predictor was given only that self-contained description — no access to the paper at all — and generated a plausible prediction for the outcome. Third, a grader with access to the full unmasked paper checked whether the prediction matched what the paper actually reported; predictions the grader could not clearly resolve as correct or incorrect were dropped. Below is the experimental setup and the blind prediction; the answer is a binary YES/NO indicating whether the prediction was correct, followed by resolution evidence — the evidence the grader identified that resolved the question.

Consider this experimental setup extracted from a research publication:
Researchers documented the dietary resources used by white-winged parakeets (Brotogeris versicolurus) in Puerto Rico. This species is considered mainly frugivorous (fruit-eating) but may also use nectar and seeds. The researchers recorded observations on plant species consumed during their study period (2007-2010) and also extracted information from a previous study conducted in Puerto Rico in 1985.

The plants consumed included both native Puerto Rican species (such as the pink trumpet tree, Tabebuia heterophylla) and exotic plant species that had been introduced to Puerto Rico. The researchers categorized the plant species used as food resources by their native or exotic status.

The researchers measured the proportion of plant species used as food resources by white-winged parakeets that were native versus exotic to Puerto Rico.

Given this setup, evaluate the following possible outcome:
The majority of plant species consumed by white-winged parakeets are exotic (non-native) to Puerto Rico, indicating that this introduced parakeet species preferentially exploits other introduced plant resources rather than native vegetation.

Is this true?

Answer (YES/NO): YES